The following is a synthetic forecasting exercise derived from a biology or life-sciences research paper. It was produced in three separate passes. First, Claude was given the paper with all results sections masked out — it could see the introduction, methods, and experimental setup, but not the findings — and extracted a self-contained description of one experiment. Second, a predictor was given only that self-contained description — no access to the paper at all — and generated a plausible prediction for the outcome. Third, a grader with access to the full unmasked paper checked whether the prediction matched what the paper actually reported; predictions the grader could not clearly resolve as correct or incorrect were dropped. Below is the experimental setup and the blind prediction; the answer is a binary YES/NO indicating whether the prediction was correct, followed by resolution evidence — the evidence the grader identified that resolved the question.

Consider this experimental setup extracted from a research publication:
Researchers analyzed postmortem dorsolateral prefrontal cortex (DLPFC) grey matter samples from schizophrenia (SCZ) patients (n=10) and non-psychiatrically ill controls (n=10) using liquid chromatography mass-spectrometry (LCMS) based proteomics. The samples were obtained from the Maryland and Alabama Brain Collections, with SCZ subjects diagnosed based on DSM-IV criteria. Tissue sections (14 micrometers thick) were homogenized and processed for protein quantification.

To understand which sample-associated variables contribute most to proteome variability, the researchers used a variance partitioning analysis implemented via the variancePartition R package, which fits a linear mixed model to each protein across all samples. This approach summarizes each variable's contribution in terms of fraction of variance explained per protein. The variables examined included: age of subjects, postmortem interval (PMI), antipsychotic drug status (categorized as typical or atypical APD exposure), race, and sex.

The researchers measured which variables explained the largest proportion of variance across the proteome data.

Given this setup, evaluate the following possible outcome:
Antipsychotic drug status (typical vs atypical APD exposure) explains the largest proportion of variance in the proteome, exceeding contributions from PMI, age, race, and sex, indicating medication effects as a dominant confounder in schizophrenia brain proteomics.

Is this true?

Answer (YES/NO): NO